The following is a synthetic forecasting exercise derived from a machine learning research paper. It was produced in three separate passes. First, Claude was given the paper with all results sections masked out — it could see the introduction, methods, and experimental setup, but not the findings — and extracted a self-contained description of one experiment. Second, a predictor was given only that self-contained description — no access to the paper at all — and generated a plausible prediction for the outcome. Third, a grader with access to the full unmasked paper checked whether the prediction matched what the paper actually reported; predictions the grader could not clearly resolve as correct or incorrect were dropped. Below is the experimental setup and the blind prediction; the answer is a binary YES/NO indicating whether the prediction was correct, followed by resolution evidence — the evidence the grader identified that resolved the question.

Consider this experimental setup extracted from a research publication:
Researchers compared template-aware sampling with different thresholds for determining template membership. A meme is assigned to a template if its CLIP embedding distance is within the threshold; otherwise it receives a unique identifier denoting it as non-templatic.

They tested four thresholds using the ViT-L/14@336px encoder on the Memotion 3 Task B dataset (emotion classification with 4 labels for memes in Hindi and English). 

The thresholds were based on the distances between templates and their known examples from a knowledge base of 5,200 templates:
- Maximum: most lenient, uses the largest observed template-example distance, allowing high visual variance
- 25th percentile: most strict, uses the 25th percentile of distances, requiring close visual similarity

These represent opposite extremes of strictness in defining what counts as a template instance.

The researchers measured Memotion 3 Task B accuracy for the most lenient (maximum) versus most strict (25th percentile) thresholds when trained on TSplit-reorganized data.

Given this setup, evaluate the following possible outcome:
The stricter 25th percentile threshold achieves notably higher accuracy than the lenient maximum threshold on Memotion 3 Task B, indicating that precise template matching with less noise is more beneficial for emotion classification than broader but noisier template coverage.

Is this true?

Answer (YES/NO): NO